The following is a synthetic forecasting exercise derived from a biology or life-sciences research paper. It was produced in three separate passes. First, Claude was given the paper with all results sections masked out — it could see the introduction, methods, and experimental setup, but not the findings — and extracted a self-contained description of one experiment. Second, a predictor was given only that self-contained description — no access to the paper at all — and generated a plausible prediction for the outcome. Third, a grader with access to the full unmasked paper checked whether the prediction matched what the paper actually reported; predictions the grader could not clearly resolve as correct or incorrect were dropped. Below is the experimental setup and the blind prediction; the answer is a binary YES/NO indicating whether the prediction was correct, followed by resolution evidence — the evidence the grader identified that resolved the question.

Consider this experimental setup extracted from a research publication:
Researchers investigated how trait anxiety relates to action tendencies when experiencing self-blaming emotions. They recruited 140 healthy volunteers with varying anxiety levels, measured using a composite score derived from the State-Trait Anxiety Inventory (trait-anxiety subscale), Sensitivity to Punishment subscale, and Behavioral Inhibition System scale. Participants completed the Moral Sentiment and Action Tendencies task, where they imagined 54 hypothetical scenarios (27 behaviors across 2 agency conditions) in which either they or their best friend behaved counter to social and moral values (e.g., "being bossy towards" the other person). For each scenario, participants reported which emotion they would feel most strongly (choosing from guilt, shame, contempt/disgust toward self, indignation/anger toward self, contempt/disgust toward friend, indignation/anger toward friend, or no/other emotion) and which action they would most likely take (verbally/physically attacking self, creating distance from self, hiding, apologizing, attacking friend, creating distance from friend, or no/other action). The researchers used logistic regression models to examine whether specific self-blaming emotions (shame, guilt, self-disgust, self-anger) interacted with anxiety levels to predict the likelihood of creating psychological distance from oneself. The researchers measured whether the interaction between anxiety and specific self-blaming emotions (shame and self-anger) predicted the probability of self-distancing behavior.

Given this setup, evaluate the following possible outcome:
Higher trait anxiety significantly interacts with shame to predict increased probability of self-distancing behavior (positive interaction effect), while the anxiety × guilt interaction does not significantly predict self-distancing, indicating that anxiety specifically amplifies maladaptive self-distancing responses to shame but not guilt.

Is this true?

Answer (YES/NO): NO